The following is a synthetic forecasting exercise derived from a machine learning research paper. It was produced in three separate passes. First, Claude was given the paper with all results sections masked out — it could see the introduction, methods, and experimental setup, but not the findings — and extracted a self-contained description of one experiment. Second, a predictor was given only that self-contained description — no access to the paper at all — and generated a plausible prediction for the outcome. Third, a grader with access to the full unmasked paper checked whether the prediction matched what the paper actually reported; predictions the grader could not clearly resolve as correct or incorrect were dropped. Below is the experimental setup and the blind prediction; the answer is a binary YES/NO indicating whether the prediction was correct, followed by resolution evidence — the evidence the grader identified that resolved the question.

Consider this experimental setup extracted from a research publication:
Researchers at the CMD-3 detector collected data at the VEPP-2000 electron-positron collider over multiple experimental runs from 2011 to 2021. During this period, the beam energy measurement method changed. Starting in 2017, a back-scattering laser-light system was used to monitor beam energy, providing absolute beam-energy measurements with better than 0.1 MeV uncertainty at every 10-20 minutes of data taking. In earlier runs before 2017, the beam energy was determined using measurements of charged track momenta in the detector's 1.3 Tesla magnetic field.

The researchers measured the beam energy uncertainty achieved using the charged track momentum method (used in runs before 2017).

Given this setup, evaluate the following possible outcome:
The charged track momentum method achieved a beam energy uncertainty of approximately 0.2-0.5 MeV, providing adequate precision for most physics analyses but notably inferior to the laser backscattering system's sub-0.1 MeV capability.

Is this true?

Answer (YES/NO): NO